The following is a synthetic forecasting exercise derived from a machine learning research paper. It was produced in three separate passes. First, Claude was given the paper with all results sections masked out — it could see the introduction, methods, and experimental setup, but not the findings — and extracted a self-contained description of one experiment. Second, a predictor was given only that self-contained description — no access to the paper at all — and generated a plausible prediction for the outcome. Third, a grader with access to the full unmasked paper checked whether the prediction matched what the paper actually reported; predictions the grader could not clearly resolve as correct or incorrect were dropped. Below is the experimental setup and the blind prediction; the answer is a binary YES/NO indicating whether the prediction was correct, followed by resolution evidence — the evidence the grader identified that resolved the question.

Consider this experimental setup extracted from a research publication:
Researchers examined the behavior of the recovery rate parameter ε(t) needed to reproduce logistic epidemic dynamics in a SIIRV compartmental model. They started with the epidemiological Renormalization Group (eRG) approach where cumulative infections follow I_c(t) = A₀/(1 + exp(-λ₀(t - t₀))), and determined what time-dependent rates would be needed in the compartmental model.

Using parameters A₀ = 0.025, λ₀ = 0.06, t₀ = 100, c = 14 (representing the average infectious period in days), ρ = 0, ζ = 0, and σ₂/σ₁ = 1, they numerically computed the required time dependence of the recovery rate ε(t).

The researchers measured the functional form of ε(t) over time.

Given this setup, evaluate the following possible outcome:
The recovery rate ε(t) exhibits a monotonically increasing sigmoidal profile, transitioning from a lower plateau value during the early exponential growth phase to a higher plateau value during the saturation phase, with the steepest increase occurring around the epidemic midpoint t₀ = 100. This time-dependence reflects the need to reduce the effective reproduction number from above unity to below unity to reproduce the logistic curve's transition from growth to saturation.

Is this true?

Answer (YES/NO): YES